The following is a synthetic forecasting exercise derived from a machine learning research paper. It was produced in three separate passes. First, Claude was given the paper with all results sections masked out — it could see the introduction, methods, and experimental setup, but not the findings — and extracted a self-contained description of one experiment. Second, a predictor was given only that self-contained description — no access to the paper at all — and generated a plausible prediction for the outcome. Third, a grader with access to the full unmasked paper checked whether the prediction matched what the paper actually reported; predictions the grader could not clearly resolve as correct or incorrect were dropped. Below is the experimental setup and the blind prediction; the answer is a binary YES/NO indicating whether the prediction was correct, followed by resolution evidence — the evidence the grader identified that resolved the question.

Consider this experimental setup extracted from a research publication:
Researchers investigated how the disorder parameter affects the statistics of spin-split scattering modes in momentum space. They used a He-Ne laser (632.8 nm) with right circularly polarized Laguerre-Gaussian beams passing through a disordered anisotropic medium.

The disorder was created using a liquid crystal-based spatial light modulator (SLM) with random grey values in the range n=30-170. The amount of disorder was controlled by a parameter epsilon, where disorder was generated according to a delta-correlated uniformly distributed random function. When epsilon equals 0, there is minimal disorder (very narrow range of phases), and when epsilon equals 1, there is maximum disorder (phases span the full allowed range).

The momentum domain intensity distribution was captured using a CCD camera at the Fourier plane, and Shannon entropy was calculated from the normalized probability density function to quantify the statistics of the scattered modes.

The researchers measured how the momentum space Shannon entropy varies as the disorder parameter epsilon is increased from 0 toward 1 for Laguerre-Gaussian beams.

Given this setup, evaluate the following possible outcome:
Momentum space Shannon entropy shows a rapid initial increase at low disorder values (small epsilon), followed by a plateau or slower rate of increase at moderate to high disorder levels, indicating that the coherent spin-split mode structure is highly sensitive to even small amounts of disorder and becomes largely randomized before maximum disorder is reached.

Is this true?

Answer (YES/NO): NO